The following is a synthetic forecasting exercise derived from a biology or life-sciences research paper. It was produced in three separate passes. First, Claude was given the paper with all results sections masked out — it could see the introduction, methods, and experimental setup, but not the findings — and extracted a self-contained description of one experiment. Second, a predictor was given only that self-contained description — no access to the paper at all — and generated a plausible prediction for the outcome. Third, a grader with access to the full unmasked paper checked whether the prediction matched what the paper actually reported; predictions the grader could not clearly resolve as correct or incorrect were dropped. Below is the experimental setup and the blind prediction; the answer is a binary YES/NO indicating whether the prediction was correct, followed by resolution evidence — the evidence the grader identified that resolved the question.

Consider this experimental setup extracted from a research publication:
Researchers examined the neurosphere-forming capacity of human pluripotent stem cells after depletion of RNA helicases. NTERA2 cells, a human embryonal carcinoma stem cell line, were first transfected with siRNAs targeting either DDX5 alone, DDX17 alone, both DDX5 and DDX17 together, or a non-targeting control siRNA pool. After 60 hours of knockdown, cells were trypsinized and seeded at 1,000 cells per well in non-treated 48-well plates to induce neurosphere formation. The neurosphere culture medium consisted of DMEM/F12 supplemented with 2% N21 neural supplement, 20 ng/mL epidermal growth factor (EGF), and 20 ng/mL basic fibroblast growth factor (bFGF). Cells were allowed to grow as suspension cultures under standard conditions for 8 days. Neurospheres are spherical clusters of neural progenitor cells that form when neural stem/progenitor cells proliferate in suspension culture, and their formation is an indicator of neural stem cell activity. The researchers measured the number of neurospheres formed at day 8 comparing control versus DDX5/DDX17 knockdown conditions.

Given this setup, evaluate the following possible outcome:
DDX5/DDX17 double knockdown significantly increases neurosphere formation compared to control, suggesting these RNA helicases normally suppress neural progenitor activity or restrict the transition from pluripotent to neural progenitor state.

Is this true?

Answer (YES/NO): NO